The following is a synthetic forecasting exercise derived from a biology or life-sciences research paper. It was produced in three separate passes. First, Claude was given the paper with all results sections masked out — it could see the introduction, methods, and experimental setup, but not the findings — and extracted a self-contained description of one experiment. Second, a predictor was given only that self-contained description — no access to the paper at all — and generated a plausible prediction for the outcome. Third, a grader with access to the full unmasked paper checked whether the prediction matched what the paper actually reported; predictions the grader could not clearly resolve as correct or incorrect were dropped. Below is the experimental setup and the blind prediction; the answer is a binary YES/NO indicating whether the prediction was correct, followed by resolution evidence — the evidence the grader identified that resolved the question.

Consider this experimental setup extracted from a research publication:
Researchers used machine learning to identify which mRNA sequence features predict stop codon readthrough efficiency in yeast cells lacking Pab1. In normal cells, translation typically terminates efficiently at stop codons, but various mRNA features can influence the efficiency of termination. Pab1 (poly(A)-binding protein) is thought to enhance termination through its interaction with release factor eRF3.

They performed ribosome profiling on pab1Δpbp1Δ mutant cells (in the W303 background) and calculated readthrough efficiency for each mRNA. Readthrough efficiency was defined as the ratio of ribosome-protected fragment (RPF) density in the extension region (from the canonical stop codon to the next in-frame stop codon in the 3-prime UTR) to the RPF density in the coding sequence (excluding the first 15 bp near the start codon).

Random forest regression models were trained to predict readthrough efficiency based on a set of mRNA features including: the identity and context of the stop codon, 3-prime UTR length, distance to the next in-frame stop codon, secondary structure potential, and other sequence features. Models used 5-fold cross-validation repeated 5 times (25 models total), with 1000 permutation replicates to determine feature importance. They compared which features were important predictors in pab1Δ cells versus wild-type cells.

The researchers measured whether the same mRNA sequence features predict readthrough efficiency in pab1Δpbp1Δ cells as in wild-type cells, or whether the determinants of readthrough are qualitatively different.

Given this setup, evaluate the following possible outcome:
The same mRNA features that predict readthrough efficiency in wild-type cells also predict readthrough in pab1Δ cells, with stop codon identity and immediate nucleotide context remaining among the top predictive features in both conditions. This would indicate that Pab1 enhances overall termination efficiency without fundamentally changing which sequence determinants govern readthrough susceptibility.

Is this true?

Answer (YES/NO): NO